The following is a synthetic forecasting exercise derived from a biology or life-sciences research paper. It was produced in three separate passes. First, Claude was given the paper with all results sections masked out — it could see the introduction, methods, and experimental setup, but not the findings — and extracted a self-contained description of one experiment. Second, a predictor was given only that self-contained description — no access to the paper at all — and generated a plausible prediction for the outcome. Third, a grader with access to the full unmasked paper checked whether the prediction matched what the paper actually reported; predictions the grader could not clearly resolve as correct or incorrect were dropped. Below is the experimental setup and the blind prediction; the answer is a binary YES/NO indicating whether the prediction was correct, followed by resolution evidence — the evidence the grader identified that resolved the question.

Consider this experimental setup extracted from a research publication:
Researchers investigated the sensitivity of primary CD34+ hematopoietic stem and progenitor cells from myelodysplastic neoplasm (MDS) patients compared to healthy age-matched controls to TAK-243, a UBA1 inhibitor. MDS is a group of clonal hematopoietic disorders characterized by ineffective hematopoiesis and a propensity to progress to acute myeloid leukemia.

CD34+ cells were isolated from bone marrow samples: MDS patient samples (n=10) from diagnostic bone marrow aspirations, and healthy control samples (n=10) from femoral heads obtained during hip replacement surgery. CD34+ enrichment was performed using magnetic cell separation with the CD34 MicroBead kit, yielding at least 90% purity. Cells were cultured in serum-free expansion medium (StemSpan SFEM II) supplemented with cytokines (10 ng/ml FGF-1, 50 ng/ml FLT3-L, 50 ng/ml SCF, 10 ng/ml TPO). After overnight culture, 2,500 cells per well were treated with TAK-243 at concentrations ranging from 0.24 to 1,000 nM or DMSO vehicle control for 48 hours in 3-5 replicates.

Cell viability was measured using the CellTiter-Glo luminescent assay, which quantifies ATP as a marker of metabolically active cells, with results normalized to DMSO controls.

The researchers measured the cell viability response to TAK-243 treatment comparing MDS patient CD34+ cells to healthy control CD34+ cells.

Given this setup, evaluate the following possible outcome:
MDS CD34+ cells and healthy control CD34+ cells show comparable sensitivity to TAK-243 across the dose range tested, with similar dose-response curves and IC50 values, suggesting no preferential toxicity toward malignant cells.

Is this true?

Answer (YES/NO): NO